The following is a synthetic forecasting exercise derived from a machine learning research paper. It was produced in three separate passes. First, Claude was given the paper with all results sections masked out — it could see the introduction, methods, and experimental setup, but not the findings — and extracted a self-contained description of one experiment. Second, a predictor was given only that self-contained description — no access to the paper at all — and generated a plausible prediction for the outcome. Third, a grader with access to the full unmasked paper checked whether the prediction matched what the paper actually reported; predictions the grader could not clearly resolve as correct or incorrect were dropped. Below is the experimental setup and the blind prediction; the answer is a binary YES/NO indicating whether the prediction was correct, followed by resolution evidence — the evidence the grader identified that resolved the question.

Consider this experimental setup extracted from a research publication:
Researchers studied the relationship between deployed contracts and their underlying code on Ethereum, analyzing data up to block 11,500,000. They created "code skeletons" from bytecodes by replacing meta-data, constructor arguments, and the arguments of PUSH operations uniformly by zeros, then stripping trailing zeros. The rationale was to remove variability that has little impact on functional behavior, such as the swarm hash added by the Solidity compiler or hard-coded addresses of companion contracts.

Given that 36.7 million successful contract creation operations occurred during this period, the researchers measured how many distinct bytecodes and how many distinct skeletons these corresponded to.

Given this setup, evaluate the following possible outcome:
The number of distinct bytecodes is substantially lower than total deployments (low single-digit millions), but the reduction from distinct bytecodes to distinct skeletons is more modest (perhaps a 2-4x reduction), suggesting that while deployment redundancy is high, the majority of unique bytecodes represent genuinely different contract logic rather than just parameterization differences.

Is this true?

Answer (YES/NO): NO